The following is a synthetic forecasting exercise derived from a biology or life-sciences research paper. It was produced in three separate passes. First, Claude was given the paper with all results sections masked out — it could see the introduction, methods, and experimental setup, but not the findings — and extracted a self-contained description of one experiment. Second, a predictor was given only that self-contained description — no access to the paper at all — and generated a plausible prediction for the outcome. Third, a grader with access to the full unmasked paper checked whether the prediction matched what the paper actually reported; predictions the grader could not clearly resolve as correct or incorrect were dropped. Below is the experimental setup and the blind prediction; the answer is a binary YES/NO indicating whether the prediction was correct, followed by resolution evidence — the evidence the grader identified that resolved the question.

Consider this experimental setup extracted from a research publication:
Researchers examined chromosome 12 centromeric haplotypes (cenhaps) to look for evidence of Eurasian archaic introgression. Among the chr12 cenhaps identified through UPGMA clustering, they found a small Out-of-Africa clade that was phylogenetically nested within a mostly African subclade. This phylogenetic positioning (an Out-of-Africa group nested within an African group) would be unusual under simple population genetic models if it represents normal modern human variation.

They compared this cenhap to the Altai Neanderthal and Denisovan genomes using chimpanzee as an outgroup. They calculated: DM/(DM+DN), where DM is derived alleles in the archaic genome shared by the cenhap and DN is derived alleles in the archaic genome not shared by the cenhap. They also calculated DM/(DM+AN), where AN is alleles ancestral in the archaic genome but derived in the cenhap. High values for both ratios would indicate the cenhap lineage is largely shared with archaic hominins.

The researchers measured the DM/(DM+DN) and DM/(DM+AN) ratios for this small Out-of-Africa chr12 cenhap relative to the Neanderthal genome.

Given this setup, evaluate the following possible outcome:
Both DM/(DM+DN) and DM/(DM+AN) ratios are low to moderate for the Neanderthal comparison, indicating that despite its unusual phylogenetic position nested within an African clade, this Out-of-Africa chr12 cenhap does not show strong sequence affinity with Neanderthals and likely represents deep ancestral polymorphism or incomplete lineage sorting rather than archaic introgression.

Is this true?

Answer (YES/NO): NO